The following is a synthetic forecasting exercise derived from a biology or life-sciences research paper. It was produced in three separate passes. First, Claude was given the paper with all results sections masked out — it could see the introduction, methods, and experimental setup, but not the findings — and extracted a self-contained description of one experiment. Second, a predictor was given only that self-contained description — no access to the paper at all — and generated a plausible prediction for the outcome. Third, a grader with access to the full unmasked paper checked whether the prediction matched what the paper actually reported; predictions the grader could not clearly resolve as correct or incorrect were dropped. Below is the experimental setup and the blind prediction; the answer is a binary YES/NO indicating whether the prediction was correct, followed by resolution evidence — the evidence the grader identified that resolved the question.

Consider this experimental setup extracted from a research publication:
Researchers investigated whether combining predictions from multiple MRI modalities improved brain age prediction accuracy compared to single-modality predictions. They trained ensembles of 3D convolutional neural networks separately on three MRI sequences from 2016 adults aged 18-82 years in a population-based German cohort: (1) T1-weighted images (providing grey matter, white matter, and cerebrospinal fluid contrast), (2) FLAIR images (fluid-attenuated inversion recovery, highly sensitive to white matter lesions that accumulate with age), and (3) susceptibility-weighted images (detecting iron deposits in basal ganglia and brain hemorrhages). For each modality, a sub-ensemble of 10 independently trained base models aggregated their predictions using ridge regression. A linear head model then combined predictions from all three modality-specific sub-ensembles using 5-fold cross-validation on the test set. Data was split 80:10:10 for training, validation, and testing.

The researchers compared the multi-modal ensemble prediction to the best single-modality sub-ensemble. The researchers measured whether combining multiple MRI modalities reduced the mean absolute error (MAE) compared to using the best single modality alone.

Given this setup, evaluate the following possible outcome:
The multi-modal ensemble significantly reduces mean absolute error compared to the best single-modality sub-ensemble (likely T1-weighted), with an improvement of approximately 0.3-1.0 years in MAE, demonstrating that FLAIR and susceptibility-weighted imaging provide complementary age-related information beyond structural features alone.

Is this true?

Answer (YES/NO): NO